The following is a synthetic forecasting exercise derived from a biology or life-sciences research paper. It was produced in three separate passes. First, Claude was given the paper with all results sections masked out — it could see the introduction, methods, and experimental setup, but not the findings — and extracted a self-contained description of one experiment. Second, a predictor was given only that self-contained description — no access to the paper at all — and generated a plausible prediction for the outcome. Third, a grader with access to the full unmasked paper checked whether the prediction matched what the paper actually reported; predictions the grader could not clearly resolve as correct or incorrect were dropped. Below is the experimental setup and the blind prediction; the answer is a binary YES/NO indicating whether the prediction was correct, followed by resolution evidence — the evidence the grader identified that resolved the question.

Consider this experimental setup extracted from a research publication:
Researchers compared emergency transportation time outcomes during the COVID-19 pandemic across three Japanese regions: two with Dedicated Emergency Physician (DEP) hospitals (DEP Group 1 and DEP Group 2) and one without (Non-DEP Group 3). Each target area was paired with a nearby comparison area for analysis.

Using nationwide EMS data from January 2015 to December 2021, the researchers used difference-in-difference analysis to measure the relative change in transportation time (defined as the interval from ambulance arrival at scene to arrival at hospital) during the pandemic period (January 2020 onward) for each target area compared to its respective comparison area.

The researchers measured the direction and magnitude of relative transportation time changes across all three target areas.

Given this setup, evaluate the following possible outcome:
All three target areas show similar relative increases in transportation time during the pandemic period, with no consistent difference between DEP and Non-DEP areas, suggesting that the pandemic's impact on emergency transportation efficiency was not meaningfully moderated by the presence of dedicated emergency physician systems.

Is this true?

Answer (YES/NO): NO